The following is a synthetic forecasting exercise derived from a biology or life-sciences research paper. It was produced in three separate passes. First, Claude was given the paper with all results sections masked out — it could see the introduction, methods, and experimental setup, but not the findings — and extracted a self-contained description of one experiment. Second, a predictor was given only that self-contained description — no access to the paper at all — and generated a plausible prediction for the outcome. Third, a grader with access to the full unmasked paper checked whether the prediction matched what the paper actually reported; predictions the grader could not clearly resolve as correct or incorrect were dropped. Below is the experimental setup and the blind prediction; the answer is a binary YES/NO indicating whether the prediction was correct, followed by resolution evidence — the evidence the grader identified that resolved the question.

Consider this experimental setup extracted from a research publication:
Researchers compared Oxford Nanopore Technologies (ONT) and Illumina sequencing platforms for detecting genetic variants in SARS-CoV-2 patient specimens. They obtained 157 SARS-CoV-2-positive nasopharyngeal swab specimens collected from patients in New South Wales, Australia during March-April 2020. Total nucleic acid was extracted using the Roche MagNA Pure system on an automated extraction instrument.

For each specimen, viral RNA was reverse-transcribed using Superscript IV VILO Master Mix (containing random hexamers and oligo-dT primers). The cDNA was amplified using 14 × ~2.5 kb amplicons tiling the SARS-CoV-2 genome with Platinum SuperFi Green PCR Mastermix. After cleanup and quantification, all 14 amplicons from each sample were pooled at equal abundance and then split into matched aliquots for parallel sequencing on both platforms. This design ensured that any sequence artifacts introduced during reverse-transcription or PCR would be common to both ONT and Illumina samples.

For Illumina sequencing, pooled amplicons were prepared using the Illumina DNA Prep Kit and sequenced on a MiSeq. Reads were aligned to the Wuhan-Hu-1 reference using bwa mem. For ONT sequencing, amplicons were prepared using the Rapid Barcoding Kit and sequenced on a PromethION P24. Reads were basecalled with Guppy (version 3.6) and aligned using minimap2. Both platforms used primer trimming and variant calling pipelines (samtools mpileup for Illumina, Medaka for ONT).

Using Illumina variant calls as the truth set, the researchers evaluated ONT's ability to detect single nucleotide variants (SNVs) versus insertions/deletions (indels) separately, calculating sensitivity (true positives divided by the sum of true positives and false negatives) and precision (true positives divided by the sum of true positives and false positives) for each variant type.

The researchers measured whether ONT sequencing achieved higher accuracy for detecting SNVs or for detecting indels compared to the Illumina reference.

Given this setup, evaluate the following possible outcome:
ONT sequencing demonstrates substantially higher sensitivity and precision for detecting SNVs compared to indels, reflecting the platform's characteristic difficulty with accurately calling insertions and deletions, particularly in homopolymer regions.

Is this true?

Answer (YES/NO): YES